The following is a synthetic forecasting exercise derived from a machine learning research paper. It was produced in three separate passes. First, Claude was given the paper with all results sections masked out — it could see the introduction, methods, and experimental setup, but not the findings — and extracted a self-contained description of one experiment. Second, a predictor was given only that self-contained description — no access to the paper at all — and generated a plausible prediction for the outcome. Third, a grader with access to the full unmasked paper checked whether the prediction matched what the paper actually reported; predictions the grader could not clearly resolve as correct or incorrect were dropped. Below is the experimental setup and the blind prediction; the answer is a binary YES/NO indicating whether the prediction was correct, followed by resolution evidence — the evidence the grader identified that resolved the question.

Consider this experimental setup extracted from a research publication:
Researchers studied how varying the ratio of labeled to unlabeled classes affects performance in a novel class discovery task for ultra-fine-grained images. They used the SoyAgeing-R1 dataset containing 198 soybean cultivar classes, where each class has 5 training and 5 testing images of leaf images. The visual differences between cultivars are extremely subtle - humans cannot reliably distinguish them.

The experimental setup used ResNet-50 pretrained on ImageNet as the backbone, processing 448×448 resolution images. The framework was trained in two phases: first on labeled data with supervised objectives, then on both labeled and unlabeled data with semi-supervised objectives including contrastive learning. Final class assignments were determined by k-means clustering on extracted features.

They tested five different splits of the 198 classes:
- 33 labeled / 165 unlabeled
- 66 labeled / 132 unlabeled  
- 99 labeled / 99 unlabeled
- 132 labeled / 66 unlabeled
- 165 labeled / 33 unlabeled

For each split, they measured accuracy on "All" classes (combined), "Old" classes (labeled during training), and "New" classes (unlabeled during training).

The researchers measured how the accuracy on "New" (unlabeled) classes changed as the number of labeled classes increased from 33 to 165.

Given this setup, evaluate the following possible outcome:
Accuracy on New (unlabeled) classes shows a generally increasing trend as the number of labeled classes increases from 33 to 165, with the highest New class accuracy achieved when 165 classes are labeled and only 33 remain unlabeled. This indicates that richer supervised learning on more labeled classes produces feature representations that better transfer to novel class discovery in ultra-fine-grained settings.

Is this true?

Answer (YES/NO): NO